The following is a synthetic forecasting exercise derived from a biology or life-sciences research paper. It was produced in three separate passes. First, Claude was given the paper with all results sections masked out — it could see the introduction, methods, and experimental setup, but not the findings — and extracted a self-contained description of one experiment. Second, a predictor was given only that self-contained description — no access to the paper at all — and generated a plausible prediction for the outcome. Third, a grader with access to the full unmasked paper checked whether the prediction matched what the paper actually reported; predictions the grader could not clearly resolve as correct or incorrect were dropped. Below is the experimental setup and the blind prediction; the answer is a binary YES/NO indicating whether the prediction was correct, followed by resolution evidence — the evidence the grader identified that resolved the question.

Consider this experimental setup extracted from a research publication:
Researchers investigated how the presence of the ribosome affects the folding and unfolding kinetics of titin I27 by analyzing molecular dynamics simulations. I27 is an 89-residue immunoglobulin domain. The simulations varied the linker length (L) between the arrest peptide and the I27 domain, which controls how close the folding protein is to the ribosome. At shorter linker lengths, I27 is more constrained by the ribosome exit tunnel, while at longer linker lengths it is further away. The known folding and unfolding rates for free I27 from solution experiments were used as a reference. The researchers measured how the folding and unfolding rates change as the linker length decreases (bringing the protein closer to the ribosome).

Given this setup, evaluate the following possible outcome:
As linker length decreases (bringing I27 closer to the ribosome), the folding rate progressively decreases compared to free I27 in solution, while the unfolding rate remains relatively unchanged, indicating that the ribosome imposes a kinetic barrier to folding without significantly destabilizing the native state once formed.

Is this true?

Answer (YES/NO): NO